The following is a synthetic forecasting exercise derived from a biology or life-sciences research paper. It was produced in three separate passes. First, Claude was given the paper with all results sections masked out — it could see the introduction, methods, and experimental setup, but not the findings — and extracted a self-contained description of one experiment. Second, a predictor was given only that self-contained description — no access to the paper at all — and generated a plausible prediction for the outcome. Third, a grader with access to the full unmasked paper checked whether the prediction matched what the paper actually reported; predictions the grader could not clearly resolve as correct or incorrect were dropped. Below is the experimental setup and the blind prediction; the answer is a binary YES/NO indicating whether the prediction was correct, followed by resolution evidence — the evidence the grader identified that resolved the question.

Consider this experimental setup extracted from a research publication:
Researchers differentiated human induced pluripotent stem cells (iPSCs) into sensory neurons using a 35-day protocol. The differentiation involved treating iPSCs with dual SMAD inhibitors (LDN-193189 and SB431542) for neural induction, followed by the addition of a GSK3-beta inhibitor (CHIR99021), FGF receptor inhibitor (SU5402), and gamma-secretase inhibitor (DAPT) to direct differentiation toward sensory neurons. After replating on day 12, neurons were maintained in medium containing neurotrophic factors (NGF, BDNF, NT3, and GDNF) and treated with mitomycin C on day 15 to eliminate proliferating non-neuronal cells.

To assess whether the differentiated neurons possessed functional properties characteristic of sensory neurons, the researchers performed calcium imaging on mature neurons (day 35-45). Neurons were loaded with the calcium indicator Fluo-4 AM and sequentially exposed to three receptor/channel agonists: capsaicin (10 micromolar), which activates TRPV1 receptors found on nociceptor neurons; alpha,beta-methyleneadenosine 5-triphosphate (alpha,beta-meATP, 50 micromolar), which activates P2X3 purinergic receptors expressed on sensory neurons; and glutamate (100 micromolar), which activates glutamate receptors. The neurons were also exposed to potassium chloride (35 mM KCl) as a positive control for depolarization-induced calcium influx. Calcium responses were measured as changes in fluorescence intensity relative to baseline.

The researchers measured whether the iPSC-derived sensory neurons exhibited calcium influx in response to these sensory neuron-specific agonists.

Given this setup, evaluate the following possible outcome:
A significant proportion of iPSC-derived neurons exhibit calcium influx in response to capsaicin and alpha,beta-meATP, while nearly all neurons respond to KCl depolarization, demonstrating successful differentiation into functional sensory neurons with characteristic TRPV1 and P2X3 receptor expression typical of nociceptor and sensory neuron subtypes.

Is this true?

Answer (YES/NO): NO